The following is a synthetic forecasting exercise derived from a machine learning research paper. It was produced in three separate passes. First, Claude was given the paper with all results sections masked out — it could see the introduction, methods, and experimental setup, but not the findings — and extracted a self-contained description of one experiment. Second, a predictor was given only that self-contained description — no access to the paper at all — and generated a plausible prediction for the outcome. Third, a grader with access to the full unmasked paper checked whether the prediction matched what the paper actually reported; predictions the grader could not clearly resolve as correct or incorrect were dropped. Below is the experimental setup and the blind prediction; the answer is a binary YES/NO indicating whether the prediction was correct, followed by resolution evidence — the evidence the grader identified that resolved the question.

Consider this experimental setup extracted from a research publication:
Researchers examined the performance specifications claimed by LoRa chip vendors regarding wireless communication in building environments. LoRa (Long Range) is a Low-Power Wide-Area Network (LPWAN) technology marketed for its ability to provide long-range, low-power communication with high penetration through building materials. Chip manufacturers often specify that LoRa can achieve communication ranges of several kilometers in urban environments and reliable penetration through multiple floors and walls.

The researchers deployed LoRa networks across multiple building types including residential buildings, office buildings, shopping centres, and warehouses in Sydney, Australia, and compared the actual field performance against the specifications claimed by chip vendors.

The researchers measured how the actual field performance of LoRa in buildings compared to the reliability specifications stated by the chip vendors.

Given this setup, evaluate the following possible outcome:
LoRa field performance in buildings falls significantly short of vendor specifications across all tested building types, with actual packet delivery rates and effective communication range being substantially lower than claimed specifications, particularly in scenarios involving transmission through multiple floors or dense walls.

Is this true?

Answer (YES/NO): NO